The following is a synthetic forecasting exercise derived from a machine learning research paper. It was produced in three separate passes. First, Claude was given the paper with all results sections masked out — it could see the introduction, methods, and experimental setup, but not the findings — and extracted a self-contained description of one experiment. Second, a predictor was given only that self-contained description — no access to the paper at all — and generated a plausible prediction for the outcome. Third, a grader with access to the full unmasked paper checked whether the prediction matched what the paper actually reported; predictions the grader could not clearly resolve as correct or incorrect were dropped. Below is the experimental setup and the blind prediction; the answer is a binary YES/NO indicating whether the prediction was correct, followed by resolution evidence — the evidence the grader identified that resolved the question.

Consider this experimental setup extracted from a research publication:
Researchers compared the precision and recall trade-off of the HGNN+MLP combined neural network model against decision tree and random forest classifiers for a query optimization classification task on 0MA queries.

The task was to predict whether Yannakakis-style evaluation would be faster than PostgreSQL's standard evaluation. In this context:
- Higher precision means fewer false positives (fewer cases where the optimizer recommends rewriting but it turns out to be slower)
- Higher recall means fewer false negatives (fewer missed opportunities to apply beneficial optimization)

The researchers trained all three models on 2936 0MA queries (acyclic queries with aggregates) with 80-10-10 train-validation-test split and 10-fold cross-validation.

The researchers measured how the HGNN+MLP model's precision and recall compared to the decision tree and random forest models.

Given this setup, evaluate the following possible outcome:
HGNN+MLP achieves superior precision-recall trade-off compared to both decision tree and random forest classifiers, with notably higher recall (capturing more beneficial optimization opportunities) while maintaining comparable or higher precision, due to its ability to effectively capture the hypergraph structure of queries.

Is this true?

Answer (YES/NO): NO